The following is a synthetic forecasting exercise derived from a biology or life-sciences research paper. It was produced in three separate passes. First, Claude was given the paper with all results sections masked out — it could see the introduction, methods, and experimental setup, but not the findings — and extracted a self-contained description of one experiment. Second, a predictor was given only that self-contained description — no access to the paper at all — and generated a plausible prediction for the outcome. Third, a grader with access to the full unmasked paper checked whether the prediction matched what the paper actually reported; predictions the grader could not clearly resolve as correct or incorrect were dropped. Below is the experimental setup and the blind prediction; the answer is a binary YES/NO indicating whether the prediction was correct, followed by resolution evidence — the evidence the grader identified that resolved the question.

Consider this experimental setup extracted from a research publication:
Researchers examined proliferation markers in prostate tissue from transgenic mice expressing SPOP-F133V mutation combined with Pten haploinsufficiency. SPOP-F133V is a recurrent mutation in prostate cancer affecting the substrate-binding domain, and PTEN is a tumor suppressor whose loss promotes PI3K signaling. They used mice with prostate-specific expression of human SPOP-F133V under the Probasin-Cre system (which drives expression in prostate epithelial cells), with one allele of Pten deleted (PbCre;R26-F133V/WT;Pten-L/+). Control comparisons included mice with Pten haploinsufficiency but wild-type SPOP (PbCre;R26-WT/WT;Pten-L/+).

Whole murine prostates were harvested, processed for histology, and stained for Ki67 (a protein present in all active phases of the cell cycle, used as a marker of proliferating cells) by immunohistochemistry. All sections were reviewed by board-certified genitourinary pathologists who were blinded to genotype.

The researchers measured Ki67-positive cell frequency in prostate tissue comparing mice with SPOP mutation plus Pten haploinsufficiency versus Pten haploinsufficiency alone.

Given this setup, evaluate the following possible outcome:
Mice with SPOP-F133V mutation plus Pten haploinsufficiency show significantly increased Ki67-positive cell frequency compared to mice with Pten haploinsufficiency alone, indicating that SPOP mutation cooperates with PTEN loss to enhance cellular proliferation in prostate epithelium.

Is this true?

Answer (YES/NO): YES